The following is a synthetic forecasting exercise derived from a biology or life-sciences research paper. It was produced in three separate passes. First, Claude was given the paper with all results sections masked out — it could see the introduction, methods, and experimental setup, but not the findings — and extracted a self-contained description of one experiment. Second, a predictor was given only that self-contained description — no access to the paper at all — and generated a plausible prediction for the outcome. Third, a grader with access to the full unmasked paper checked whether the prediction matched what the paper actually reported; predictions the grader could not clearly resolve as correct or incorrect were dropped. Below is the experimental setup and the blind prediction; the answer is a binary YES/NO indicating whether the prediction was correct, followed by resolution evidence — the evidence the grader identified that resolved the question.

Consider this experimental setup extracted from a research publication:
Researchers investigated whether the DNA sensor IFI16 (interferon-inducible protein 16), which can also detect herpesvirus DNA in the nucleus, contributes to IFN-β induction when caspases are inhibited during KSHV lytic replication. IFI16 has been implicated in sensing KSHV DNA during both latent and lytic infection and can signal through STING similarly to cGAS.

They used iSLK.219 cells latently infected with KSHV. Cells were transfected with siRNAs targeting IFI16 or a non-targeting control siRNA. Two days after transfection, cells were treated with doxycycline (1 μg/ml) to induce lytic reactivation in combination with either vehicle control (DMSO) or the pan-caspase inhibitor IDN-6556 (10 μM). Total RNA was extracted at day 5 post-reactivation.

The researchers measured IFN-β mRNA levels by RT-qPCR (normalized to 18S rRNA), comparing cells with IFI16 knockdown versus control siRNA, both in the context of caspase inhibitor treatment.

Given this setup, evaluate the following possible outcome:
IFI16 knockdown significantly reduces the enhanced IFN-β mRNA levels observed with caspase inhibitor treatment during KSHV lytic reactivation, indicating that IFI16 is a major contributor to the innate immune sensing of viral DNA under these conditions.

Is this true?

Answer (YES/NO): NO